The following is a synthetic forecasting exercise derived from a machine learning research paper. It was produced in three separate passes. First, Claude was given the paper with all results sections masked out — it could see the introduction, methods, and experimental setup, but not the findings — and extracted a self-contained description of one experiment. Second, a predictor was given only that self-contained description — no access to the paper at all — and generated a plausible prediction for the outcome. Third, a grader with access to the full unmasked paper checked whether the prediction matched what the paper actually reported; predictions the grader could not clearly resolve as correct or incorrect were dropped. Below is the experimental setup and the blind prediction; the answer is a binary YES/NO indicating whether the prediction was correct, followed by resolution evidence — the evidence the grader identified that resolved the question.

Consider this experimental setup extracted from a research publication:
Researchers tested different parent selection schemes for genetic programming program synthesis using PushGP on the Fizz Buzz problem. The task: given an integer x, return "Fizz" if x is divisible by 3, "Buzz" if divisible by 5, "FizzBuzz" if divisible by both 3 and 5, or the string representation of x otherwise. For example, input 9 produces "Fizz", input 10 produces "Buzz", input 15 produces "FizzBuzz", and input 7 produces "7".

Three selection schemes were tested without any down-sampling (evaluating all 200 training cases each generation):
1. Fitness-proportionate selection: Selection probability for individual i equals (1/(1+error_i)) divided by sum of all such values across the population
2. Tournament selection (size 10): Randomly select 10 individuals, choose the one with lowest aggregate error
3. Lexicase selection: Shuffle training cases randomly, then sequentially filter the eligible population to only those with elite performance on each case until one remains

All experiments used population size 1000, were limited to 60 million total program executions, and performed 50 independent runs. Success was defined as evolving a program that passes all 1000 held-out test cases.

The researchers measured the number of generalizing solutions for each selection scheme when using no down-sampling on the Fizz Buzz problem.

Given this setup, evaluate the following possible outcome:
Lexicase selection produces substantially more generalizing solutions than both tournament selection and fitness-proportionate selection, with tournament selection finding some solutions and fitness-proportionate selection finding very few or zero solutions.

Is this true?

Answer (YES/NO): NO